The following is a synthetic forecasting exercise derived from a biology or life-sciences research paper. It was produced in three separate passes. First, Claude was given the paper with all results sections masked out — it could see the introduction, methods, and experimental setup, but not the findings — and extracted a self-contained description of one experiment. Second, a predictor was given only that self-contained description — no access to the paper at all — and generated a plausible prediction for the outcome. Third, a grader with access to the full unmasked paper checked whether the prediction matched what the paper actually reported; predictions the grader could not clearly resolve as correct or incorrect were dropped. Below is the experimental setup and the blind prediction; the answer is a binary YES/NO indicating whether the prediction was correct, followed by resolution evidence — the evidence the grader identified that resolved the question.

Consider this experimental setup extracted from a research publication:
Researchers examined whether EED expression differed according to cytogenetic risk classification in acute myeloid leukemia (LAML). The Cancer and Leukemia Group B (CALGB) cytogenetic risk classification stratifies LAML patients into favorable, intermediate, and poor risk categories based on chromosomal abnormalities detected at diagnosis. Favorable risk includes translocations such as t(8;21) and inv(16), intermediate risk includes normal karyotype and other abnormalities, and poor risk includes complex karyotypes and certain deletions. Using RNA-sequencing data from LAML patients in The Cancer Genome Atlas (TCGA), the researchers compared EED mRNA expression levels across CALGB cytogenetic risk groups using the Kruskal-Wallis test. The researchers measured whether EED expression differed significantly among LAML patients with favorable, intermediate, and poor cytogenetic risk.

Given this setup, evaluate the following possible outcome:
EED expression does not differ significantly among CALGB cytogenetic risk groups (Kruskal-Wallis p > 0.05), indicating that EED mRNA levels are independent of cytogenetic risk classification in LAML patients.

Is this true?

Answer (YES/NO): NO